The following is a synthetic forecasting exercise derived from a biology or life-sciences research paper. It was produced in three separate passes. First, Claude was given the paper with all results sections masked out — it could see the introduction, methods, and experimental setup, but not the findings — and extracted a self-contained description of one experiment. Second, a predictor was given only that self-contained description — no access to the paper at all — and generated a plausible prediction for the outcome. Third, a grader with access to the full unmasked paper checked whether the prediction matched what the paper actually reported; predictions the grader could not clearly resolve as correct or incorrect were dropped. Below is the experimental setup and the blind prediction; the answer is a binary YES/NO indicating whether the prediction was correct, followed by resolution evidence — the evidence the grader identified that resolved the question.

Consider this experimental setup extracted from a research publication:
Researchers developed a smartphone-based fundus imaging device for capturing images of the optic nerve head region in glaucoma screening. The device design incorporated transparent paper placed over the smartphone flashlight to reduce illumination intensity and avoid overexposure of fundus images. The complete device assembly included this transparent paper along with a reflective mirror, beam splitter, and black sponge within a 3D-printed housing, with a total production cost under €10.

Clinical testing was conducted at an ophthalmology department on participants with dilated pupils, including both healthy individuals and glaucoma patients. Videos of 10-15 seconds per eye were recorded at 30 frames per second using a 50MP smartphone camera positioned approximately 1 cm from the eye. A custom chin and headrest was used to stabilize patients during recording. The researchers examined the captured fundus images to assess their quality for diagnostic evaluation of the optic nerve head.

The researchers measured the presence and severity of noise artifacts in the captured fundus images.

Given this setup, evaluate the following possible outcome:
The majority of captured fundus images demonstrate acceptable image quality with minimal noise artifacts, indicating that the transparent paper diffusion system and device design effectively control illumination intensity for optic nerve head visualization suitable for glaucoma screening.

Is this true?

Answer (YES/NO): NO